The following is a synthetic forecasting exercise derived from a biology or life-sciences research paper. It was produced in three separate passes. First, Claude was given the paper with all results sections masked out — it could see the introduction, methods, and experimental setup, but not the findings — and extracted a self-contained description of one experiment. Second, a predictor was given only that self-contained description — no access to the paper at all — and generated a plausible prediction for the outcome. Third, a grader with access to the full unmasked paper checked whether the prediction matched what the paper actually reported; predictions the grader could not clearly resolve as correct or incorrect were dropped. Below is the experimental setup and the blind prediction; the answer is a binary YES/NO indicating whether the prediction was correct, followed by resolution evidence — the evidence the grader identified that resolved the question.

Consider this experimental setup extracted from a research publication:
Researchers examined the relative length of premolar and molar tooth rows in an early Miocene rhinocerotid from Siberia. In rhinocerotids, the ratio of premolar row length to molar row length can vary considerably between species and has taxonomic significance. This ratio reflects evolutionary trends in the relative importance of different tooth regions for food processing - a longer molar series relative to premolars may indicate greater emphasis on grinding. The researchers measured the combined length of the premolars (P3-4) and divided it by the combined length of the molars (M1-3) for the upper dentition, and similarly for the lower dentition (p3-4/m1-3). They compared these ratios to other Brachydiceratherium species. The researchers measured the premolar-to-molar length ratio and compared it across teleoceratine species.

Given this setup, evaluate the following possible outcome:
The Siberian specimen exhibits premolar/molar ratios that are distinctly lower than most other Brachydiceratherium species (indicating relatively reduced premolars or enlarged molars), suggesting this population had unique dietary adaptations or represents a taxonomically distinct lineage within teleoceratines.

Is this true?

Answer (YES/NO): NO